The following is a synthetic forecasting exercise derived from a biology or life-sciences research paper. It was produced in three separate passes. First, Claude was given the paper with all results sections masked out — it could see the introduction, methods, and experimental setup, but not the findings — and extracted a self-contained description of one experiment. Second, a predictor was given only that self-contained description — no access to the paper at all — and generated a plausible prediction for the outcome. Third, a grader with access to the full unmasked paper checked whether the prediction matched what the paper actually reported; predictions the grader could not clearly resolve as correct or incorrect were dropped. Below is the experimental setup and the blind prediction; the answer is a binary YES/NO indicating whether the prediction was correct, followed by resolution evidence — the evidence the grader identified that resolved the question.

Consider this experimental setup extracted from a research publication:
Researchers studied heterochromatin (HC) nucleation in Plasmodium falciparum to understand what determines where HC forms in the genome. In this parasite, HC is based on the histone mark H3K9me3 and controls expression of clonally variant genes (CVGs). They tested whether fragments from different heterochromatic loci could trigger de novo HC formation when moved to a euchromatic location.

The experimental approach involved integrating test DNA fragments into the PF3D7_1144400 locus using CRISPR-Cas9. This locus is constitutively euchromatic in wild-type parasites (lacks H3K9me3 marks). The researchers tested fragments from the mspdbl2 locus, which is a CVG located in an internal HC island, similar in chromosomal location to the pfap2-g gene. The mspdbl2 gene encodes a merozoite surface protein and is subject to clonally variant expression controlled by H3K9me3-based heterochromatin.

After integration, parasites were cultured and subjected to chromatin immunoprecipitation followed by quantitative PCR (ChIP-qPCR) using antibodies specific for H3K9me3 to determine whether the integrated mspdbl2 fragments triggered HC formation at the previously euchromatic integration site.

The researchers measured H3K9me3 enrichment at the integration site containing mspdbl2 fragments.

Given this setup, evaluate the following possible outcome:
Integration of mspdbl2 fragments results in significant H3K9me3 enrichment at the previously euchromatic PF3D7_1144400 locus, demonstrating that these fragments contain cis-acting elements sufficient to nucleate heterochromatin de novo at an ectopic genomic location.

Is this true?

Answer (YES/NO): NO